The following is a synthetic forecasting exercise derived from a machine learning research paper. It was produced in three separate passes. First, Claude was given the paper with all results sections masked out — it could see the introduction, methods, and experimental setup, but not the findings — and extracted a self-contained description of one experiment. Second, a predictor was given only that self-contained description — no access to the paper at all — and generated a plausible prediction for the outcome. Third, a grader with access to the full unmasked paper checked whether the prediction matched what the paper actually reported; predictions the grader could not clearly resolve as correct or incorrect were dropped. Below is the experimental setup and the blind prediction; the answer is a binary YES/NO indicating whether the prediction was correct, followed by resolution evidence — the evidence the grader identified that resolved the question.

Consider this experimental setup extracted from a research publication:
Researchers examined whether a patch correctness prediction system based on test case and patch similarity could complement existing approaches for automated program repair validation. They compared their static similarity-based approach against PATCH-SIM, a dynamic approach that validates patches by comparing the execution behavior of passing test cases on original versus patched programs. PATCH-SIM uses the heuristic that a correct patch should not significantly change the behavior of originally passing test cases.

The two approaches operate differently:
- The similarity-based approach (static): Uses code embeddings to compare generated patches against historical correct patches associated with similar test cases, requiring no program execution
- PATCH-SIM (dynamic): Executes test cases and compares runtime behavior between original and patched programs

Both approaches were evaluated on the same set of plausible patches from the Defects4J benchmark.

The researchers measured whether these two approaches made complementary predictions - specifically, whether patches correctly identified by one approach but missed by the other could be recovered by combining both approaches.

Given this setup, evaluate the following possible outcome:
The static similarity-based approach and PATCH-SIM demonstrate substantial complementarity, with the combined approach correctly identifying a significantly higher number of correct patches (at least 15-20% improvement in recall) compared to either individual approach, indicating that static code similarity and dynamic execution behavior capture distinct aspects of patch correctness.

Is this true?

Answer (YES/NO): NO